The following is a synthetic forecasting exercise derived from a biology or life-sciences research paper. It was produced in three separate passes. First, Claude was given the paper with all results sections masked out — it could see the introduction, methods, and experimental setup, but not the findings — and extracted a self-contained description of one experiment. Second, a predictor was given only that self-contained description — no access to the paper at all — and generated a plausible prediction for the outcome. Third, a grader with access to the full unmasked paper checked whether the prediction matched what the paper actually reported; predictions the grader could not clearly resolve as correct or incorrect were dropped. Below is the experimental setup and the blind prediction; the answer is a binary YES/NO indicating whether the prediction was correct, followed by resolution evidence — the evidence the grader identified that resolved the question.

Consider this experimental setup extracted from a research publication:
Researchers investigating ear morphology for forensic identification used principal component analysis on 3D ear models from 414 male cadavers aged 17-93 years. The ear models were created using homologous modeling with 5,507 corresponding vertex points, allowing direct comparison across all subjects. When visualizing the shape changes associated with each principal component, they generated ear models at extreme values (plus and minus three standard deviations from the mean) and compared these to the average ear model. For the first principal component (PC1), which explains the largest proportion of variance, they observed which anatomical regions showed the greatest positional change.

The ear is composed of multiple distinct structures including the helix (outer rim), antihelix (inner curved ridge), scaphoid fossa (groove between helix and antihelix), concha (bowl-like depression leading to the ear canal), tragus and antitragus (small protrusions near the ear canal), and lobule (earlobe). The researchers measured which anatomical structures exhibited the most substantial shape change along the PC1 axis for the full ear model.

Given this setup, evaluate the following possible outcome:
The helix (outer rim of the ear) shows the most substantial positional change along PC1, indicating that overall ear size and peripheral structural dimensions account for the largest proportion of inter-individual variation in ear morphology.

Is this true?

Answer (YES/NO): NO